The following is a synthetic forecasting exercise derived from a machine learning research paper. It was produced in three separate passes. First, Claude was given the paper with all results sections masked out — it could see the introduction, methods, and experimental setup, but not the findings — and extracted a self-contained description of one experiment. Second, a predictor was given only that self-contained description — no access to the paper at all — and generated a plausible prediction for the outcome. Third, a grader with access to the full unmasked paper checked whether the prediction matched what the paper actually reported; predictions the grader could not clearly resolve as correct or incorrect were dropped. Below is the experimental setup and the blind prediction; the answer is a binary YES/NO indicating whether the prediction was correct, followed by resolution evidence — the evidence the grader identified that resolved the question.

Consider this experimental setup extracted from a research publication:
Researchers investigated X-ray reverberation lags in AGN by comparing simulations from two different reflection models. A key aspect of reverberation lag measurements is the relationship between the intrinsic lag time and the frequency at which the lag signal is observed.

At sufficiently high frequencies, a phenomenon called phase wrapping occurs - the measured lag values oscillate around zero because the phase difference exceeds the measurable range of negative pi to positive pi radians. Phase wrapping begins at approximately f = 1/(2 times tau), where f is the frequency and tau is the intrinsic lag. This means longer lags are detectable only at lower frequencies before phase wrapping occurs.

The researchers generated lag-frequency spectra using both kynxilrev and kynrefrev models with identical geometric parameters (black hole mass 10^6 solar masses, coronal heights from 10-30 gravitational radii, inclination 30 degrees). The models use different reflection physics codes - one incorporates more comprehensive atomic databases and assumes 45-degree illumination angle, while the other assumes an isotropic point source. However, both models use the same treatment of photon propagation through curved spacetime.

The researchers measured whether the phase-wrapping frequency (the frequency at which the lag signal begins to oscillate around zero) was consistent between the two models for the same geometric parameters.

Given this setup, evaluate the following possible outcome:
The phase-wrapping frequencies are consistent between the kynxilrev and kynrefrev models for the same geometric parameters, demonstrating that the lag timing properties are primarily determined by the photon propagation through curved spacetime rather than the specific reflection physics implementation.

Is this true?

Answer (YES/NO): YES